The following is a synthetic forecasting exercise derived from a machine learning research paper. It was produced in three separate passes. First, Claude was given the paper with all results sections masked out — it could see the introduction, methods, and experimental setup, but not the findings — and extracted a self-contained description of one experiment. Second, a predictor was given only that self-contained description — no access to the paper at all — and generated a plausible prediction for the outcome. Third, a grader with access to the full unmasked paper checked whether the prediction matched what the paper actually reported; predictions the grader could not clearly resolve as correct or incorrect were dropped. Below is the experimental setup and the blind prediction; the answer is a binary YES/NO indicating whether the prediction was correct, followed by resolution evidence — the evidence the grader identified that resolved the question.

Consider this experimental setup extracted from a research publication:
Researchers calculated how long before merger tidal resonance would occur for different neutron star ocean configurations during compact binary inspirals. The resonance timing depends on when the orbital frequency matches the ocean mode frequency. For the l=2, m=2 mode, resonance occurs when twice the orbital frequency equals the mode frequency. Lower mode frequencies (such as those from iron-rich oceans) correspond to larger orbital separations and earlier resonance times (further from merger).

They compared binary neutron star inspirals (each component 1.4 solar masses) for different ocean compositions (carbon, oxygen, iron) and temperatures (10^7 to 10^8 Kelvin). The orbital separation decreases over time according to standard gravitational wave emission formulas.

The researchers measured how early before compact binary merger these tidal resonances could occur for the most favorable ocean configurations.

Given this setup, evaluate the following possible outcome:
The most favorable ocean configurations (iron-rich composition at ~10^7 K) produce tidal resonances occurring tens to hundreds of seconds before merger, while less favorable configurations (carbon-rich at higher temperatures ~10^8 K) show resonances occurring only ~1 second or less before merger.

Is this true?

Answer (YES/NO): NO